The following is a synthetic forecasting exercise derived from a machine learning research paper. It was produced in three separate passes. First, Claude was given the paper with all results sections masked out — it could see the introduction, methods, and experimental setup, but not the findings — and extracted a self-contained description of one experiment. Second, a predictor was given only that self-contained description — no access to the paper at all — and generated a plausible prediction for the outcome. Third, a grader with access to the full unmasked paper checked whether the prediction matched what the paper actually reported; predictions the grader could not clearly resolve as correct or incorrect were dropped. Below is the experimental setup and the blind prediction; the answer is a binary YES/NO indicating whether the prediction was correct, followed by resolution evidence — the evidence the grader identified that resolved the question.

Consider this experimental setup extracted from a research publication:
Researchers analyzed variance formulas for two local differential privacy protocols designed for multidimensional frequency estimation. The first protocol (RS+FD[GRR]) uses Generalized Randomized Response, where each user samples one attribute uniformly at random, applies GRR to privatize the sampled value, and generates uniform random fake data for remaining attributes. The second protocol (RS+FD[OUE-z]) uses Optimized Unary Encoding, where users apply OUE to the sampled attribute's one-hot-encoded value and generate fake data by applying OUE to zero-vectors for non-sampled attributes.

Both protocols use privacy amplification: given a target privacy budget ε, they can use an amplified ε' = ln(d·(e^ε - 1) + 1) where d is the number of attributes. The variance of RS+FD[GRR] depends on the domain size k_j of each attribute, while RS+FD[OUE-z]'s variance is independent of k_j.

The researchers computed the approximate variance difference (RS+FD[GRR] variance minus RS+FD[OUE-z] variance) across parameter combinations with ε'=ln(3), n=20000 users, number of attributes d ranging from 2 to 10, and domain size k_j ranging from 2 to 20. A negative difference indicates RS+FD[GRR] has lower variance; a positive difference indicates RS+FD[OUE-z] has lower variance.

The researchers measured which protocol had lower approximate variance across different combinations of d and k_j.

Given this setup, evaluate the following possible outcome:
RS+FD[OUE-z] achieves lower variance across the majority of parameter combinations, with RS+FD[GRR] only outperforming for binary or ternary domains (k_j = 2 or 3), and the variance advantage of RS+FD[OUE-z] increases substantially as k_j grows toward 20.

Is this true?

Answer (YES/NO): NO